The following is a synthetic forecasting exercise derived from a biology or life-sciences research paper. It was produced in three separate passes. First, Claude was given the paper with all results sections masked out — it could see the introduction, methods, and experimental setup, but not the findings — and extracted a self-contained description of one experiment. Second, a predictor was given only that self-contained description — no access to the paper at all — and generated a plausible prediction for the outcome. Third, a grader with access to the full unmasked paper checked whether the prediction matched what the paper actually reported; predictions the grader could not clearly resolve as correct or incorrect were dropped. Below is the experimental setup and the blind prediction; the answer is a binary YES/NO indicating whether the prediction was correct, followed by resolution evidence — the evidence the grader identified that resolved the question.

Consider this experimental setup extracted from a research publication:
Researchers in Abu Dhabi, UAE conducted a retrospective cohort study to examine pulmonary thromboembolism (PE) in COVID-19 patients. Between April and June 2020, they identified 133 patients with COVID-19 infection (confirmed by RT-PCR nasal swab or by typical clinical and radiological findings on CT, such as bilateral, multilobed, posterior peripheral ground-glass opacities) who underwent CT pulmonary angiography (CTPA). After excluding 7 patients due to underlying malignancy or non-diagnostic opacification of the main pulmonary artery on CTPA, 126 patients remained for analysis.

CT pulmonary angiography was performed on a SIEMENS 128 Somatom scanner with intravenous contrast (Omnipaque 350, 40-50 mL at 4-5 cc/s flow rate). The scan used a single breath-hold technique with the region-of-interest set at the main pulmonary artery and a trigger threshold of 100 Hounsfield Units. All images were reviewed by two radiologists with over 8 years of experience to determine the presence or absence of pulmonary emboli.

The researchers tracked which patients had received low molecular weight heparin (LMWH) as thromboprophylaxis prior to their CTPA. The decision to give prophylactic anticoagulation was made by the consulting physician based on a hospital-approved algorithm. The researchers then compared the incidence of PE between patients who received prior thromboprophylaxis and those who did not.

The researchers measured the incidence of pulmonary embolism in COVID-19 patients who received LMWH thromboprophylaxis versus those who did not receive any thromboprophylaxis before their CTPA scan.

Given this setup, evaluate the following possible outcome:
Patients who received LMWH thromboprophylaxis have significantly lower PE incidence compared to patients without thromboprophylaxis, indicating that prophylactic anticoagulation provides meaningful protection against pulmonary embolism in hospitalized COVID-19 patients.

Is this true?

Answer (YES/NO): NO